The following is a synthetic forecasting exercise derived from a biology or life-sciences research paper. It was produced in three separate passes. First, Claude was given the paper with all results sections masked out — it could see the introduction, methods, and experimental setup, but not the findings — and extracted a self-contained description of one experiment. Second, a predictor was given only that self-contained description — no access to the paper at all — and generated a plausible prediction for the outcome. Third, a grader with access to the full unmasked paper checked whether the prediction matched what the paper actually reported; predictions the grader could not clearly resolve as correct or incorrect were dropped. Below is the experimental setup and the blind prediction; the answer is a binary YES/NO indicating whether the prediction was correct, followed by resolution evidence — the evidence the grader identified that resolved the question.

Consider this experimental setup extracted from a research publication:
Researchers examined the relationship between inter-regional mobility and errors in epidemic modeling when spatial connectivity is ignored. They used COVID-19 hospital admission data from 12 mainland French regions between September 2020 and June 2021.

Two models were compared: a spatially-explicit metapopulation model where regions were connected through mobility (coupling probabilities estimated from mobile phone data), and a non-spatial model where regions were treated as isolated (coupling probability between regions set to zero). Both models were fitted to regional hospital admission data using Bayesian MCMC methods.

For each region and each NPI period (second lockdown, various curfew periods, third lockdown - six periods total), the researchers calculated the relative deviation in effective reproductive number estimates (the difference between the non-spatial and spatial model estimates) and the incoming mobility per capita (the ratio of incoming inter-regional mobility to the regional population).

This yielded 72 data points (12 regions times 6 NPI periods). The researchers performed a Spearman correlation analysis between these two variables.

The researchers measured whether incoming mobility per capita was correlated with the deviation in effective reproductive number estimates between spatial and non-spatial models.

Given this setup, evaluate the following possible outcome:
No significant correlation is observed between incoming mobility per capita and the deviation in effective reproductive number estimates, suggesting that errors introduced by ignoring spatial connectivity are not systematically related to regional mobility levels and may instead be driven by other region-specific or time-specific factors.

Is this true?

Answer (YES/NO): NO